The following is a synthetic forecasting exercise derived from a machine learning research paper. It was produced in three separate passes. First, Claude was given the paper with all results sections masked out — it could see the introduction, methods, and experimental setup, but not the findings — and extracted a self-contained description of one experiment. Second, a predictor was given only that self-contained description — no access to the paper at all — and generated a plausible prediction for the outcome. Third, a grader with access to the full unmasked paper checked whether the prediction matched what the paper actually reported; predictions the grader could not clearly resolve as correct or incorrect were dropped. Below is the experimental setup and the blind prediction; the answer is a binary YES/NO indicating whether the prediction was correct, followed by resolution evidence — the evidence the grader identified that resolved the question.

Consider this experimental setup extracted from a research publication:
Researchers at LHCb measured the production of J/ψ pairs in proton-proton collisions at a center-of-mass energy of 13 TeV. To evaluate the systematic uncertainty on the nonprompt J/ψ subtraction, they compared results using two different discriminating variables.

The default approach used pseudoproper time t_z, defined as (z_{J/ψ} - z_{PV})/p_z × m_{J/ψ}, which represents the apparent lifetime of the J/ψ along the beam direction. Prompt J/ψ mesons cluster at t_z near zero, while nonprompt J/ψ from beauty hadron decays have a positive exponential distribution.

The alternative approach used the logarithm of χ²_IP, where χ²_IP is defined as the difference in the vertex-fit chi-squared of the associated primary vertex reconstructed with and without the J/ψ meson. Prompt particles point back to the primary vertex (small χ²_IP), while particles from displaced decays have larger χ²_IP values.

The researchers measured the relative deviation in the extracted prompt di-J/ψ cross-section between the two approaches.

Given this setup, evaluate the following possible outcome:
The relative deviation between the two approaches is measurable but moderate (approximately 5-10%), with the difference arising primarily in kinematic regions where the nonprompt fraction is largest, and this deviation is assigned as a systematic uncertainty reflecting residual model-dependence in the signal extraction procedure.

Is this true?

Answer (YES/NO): NO